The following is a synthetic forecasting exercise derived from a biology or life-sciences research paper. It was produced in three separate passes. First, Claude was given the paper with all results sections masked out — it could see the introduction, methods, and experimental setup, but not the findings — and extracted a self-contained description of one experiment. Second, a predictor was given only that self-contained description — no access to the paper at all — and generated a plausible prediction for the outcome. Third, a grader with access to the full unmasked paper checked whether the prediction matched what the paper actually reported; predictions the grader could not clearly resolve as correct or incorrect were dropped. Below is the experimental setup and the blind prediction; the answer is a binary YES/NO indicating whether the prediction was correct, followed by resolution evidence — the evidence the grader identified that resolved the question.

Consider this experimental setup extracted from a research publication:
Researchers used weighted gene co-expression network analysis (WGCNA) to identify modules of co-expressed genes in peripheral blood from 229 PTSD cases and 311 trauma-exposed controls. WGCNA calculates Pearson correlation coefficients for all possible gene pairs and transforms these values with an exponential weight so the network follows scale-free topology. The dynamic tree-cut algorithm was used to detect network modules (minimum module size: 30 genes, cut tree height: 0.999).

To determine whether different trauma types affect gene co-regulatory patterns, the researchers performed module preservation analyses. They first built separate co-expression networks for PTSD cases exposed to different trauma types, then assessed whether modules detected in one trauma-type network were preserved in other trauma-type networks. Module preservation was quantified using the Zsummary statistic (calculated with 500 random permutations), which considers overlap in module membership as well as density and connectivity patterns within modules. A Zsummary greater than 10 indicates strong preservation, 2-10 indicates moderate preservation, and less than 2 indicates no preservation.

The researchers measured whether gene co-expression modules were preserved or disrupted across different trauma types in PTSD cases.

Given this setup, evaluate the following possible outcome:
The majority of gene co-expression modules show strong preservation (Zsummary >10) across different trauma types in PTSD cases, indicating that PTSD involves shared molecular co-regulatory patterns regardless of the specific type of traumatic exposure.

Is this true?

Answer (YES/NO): NO